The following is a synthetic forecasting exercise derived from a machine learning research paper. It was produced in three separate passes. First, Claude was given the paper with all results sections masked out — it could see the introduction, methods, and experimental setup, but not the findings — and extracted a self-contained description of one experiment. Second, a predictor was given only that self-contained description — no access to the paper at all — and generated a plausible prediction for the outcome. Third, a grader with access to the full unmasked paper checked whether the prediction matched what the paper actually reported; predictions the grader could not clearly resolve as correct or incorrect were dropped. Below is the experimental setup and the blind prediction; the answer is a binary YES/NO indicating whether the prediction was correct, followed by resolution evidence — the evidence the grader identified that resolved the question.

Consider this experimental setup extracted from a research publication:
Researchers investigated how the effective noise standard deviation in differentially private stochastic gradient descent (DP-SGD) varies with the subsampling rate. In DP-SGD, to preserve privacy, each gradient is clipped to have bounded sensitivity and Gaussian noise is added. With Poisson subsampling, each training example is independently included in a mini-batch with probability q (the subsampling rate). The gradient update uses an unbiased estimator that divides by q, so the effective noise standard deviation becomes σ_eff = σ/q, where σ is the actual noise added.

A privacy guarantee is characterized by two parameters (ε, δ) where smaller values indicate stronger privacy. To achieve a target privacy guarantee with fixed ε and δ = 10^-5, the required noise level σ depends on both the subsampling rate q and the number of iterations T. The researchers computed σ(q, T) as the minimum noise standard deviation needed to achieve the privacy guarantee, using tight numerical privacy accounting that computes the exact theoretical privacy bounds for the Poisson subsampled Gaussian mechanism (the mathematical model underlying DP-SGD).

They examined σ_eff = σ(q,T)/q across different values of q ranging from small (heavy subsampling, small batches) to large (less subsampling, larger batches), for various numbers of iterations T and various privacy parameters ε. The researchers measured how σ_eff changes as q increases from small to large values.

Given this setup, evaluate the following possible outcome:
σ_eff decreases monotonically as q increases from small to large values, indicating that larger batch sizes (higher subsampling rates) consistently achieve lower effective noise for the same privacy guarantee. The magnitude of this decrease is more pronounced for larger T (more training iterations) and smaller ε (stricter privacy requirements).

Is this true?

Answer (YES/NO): NO